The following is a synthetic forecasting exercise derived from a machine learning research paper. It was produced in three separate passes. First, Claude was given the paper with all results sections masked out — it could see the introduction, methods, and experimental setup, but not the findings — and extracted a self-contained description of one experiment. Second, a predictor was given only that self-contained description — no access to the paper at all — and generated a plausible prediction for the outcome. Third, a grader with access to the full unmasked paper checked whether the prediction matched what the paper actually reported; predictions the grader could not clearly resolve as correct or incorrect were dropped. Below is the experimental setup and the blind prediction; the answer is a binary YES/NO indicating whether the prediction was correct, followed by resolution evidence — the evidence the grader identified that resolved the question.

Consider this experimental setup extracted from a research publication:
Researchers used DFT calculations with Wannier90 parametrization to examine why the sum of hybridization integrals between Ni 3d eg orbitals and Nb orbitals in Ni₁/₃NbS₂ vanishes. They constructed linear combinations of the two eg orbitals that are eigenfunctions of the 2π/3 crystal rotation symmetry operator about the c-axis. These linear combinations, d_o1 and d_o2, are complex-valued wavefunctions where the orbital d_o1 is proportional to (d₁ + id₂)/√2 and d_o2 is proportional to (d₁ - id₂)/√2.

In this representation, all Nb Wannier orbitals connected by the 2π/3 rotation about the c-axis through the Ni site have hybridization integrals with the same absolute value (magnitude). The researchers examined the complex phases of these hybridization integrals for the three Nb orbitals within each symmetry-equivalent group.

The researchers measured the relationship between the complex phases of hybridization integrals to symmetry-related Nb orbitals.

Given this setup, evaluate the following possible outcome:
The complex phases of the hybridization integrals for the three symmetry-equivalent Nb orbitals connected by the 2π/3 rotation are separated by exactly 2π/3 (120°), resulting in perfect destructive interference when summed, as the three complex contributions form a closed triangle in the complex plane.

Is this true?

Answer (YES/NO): YES